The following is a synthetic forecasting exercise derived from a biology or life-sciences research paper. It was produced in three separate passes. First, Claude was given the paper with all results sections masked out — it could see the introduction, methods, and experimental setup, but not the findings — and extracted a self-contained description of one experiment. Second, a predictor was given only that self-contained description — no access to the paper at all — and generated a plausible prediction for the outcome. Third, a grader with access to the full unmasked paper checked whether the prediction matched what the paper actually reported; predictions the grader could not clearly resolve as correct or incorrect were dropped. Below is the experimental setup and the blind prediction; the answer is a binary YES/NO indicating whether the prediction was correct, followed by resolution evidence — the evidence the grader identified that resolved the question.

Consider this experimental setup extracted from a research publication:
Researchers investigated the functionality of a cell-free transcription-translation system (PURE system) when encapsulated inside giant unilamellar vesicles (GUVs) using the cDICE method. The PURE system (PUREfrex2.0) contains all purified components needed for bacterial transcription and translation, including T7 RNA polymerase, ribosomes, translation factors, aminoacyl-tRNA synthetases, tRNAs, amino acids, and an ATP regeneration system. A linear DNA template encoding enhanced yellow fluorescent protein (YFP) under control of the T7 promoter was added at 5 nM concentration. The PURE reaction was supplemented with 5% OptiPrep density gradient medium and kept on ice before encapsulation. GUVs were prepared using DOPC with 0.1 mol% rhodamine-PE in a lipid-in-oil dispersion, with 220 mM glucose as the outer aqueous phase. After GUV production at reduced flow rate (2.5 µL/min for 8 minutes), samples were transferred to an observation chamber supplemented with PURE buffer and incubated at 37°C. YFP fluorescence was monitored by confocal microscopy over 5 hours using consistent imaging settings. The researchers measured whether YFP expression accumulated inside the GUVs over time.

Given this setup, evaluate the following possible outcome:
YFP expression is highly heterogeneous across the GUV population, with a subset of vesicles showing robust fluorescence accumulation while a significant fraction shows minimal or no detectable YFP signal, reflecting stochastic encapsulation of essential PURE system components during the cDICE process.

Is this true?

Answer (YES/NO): YES